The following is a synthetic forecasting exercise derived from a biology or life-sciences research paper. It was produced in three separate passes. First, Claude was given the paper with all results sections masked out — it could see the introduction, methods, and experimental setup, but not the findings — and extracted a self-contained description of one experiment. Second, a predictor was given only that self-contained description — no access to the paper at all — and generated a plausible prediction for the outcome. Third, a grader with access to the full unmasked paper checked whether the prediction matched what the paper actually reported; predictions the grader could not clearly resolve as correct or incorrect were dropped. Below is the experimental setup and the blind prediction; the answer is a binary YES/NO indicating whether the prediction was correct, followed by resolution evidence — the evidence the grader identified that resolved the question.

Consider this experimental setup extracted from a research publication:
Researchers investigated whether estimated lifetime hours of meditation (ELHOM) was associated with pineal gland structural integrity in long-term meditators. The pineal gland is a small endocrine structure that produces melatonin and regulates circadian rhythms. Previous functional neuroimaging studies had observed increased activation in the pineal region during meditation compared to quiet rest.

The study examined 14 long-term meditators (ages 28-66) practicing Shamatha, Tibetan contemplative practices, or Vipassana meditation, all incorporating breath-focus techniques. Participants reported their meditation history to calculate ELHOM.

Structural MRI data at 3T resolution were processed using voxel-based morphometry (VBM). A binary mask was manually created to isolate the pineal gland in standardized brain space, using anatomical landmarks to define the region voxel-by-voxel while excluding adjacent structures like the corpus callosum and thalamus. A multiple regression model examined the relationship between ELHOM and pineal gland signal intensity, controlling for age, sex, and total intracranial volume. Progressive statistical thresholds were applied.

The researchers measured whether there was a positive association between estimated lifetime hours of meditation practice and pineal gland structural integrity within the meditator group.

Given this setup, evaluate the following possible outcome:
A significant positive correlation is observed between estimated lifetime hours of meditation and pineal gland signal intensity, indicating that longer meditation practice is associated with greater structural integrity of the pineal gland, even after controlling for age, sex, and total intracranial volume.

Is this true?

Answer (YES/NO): NO